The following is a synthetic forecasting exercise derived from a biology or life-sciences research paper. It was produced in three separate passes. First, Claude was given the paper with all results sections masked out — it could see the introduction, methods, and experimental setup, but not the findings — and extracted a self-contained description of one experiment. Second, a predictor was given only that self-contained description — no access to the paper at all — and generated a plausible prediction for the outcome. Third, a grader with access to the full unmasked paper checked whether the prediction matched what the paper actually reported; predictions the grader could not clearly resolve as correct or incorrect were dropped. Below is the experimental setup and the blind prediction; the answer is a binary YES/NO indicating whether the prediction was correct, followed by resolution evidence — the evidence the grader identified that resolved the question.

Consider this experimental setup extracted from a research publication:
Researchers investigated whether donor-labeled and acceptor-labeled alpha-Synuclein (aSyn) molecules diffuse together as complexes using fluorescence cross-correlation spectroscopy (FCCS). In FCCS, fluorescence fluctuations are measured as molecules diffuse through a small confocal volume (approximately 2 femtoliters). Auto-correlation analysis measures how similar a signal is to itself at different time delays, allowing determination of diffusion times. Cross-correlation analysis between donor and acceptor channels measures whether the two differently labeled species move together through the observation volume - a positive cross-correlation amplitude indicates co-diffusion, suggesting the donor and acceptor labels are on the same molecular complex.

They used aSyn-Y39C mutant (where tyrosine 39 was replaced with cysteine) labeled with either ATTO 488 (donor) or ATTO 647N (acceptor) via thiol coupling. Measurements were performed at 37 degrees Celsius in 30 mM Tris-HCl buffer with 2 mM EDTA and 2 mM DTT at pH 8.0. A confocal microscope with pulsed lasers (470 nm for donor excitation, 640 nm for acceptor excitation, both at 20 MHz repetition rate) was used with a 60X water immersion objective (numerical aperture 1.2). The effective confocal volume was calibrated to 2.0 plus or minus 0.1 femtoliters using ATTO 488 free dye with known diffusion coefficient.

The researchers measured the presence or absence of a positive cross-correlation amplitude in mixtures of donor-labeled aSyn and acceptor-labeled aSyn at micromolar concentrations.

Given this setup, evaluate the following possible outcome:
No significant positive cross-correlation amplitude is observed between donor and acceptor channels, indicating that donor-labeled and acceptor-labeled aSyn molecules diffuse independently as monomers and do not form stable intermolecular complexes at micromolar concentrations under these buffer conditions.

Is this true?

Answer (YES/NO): NO